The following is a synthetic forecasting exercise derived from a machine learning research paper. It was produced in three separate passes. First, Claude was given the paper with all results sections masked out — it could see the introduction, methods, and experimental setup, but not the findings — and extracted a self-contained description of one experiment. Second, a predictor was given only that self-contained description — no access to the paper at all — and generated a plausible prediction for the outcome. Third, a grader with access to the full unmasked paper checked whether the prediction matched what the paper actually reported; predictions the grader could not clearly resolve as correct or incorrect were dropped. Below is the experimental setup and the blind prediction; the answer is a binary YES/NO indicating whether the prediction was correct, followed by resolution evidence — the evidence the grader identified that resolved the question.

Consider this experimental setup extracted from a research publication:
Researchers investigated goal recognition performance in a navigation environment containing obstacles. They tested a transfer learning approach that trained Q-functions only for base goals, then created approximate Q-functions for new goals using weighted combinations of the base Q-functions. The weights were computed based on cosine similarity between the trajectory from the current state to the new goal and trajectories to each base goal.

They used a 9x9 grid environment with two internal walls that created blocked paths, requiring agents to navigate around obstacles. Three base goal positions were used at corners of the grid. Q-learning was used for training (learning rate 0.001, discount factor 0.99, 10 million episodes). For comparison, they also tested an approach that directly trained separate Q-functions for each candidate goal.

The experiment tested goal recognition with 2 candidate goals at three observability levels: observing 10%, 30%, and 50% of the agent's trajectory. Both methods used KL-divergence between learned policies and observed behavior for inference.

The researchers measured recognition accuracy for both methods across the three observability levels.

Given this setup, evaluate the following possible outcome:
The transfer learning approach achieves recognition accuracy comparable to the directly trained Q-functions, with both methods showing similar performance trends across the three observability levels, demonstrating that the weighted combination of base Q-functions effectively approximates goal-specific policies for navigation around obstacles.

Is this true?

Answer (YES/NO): YES